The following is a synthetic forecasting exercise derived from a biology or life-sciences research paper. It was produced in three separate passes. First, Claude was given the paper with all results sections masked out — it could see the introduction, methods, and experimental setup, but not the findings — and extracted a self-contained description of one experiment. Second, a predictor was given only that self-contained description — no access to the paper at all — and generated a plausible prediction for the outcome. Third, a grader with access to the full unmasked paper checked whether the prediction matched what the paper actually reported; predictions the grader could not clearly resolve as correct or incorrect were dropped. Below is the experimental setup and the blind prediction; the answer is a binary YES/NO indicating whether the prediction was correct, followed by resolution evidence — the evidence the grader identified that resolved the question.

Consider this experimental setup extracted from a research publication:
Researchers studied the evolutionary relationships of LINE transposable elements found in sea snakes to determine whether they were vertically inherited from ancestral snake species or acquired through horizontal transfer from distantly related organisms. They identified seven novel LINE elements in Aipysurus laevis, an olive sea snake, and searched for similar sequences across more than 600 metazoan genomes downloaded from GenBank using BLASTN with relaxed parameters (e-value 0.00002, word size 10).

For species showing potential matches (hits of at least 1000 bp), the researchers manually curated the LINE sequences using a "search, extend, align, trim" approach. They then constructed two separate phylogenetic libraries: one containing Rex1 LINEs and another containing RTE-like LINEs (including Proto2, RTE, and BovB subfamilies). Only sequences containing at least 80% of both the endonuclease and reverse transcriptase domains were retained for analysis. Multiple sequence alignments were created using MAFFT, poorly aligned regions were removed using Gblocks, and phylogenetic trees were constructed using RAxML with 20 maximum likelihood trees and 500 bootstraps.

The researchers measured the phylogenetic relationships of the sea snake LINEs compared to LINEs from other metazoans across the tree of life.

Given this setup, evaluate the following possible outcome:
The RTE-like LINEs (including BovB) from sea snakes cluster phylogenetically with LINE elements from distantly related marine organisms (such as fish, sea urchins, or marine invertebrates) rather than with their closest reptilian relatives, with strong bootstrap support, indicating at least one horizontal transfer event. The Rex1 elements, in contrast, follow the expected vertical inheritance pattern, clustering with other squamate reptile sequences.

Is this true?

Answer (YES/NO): NO